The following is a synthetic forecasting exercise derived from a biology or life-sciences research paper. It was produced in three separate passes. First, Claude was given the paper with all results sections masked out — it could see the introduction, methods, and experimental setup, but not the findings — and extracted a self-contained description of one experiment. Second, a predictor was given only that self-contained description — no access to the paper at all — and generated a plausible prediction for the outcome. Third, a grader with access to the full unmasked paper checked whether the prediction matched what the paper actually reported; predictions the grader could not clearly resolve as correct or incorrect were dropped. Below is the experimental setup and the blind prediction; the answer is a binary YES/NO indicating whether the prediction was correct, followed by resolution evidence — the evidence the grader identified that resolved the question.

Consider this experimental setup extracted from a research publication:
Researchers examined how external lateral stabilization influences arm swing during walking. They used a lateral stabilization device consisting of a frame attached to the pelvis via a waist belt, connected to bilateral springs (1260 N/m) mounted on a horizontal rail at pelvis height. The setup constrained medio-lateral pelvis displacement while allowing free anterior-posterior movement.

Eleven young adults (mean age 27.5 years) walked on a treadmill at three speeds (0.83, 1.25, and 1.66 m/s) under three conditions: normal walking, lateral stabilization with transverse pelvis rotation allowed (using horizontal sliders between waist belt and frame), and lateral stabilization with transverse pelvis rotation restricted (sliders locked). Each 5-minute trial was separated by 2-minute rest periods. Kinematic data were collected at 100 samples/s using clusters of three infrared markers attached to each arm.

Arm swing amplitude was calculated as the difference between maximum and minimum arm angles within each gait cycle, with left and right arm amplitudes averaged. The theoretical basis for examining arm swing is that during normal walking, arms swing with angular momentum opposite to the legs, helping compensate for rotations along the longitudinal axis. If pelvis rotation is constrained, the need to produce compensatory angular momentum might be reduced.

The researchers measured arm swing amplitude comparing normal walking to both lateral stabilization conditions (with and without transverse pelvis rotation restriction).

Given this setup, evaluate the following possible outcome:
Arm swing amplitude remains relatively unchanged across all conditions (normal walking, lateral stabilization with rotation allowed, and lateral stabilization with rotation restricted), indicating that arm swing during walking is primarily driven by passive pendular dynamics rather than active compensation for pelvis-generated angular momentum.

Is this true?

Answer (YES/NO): NO